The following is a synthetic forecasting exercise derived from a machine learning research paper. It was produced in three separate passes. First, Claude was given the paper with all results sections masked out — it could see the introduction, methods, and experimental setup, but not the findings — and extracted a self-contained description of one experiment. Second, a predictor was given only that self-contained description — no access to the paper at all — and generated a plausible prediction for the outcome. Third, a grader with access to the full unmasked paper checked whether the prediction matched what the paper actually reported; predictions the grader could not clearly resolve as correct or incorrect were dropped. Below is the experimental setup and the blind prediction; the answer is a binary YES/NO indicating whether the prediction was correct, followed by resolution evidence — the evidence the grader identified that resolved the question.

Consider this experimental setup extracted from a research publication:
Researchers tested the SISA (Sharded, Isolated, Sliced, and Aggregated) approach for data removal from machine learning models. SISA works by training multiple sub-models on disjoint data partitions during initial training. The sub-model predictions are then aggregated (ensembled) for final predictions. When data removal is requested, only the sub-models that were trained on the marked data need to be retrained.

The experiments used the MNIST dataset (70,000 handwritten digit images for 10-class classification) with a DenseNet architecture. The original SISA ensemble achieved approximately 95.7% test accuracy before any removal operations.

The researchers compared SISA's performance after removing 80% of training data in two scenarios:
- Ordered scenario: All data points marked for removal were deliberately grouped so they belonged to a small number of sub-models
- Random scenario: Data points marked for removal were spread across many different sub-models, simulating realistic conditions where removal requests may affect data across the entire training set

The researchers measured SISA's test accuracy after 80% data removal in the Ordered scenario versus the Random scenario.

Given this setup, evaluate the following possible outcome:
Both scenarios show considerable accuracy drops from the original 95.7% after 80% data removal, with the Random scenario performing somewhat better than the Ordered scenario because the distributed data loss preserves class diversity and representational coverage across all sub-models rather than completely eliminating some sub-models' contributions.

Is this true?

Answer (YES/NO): NO